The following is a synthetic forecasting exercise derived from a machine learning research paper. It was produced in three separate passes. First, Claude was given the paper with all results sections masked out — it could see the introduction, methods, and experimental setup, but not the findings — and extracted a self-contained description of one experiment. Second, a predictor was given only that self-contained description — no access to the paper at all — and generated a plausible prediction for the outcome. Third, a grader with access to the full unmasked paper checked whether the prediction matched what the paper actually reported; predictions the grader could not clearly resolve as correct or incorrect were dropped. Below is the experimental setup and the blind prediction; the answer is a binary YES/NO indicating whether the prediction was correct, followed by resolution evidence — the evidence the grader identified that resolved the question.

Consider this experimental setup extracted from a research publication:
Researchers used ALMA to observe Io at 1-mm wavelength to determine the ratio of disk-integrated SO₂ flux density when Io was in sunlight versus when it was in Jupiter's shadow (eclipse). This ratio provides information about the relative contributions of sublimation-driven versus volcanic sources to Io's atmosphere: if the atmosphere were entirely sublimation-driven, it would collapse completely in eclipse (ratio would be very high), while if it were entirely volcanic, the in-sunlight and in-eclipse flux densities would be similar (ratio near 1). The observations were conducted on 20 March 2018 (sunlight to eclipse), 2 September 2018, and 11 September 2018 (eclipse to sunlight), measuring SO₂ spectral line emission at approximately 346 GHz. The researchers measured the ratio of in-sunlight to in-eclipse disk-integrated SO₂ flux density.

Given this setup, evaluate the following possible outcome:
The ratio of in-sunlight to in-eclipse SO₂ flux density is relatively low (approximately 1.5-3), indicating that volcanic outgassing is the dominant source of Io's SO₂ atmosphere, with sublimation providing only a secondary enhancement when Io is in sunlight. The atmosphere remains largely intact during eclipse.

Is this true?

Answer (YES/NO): NO